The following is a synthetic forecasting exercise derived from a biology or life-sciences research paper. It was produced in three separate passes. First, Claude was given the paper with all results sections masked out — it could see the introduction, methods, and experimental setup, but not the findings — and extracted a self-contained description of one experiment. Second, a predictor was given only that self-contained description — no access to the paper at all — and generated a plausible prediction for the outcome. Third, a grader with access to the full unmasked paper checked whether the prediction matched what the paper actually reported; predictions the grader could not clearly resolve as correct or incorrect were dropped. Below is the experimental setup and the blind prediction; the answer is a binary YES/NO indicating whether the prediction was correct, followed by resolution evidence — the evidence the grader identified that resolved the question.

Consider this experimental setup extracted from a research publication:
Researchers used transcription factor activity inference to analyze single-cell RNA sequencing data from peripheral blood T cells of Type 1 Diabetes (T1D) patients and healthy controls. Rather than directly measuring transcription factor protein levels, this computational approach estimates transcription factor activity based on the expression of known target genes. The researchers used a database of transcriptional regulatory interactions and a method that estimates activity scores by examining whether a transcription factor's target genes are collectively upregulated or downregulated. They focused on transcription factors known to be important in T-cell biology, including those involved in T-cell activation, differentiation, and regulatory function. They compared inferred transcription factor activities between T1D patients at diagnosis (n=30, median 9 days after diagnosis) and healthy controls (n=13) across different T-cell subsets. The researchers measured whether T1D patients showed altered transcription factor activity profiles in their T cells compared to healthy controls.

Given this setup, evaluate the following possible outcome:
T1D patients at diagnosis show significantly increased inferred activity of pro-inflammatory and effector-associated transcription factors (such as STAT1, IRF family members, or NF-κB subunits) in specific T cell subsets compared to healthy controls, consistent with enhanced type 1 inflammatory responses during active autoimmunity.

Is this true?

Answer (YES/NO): NO